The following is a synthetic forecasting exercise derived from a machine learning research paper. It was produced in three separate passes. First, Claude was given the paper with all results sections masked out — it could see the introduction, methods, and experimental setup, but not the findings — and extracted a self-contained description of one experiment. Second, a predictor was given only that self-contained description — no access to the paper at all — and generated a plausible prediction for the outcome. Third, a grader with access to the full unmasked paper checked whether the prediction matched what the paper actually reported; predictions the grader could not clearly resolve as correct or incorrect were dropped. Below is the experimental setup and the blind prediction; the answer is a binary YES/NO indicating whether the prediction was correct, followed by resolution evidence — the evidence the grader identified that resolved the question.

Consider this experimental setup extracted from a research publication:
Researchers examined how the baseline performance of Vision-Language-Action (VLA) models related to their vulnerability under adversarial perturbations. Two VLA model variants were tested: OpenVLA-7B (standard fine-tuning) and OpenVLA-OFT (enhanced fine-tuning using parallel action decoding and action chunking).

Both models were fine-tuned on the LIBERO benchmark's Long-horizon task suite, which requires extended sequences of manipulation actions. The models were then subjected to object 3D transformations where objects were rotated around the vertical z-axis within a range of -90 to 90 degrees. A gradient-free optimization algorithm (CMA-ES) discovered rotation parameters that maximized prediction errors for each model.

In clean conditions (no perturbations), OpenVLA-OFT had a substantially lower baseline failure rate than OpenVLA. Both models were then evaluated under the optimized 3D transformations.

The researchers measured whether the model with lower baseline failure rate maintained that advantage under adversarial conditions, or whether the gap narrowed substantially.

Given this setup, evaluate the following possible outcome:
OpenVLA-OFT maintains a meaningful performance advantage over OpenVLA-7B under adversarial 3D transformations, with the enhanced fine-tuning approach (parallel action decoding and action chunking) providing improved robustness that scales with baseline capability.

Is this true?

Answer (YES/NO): NO